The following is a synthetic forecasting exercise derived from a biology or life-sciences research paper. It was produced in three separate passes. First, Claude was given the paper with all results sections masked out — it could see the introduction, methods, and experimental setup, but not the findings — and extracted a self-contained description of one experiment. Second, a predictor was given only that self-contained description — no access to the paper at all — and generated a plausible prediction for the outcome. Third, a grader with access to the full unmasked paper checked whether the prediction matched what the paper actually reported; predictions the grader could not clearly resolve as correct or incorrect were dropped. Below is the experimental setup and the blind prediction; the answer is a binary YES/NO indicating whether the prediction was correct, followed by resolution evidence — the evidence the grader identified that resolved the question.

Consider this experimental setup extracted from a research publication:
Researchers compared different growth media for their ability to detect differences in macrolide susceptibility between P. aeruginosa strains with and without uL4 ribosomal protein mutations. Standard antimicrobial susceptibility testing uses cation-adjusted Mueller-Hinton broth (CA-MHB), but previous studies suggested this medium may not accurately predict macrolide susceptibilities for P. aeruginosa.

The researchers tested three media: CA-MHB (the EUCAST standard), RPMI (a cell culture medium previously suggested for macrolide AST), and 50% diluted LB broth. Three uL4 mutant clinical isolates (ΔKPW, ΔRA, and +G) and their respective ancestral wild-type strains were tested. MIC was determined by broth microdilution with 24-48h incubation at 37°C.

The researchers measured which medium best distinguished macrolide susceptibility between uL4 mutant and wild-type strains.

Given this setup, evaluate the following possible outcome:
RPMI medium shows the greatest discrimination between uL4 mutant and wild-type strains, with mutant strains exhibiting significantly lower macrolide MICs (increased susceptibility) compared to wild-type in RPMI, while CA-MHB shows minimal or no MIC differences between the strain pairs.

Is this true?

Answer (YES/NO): NO